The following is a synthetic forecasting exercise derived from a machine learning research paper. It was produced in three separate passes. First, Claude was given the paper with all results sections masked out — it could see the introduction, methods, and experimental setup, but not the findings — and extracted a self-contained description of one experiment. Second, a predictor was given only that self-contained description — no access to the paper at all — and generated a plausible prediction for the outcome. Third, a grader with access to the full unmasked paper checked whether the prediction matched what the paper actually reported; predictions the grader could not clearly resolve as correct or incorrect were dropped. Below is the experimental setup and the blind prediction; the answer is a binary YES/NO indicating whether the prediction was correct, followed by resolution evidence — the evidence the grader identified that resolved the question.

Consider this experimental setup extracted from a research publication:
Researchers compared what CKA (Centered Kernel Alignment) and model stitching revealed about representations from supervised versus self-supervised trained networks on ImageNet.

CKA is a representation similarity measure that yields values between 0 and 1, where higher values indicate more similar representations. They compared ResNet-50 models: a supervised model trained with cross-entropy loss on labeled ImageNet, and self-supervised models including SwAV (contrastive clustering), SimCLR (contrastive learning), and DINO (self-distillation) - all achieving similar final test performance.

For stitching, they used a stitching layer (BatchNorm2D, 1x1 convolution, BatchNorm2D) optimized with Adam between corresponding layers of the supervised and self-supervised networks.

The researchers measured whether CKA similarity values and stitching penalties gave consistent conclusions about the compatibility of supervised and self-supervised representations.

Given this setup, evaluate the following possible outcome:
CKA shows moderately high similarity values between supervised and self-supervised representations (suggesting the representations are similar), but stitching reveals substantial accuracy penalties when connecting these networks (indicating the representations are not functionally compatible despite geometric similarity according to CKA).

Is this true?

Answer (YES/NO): NO